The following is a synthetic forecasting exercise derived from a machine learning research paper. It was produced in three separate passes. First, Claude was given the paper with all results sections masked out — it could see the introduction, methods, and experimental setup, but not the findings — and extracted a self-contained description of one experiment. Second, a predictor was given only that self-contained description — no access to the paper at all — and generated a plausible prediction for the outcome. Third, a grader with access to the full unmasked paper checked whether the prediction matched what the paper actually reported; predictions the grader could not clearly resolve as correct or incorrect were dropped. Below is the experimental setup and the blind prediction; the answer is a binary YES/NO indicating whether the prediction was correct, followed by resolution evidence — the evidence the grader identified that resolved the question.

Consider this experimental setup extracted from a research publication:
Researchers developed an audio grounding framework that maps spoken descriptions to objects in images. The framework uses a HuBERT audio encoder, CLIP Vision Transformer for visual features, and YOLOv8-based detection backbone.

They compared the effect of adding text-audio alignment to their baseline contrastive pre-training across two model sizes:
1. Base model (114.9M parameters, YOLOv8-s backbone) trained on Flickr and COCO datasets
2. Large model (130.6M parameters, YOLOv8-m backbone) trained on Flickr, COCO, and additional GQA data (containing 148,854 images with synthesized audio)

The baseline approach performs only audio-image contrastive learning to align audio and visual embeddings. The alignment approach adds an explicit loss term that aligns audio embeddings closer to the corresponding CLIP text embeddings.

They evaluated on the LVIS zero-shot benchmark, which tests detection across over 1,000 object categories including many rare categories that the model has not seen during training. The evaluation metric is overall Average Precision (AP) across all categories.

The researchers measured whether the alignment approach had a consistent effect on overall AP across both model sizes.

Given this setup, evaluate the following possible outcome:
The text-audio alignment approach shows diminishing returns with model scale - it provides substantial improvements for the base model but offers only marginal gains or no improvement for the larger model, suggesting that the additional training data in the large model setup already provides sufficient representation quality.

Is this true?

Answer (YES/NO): NO